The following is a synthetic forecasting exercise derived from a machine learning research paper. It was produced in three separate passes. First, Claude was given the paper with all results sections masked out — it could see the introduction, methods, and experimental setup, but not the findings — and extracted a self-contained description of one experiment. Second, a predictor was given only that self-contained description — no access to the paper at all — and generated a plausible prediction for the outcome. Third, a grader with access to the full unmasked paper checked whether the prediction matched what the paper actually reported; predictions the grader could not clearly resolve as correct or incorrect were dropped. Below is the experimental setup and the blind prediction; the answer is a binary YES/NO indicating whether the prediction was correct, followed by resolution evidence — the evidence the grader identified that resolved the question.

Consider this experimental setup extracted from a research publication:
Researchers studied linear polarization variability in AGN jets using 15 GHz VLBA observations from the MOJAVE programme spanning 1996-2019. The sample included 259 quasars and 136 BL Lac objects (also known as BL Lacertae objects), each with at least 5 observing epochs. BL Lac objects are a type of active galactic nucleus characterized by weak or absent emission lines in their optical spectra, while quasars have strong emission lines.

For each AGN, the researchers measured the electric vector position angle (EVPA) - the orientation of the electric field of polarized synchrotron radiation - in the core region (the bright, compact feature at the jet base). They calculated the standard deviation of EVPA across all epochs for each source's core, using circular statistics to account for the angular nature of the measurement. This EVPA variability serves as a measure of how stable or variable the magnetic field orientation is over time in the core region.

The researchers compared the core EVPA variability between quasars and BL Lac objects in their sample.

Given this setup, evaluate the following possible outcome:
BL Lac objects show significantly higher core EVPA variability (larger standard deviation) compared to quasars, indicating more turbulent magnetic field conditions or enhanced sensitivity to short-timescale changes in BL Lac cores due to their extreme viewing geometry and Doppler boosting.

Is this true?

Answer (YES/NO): NO